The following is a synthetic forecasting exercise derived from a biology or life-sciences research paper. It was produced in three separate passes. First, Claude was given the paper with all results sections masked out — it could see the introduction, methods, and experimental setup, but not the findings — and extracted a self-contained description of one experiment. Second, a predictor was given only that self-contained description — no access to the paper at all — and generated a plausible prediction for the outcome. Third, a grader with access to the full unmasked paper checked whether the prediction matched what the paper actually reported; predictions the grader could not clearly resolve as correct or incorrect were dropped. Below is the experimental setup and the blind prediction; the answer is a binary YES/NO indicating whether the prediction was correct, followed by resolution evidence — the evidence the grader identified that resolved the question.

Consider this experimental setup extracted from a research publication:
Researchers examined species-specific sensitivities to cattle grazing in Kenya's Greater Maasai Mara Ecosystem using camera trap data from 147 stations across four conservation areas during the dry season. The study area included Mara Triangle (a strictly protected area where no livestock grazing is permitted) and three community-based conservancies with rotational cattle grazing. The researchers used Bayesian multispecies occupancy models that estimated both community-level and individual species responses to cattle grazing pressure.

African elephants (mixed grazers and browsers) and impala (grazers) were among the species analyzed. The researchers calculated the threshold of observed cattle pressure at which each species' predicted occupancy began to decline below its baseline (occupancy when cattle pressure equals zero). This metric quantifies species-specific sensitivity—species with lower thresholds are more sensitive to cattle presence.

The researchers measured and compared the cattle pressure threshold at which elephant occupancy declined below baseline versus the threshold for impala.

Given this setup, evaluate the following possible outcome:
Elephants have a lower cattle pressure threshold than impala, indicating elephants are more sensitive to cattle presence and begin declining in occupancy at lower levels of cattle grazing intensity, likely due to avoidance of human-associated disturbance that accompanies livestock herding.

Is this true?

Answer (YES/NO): YES